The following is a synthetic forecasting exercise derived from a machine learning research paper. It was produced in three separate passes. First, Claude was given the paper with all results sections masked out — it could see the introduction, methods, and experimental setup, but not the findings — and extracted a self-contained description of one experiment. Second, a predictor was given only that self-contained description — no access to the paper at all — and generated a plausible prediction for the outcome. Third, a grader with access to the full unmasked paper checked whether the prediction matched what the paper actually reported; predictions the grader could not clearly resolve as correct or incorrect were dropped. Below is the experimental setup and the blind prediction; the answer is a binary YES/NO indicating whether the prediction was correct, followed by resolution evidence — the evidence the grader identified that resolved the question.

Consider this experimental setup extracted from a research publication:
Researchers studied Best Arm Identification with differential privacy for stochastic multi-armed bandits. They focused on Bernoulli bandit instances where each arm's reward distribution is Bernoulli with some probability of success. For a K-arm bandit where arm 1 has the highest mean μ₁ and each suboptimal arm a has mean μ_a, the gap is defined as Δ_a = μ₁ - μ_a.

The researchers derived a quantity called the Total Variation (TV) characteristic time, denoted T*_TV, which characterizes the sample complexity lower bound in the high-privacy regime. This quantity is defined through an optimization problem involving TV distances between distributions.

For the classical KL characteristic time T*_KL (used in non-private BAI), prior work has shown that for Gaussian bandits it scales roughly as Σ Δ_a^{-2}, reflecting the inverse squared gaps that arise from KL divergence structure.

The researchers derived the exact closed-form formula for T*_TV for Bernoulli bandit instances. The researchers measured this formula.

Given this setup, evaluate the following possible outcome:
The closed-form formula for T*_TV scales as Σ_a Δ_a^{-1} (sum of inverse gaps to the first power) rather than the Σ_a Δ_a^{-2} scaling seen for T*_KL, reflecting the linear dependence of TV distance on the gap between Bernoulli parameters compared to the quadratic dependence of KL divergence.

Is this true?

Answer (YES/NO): YES